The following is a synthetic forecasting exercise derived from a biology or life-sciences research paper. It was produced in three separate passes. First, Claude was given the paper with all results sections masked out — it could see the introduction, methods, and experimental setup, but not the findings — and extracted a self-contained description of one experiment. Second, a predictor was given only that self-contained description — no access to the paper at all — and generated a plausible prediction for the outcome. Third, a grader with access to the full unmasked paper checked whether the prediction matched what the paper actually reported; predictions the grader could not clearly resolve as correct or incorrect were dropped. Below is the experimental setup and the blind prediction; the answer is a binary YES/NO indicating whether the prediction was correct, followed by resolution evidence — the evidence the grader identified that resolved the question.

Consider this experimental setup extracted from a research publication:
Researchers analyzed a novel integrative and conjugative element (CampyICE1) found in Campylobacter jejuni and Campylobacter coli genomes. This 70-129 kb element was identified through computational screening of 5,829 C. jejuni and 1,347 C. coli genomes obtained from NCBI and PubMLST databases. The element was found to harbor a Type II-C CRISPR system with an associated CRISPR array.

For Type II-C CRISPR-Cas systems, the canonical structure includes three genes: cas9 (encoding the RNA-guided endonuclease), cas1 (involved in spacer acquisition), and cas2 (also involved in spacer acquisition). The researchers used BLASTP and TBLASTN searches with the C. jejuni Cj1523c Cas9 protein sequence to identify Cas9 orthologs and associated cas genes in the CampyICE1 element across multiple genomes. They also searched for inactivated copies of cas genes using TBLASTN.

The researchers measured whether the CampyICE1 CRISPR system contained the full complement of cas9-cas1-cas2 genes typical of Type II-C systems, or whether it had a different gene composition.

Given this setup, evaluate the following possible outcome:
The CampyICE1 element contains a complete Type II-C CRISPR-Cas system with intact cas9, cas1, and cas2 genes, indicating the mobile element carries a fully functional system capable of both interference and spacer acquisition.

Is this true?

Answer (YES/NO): NO